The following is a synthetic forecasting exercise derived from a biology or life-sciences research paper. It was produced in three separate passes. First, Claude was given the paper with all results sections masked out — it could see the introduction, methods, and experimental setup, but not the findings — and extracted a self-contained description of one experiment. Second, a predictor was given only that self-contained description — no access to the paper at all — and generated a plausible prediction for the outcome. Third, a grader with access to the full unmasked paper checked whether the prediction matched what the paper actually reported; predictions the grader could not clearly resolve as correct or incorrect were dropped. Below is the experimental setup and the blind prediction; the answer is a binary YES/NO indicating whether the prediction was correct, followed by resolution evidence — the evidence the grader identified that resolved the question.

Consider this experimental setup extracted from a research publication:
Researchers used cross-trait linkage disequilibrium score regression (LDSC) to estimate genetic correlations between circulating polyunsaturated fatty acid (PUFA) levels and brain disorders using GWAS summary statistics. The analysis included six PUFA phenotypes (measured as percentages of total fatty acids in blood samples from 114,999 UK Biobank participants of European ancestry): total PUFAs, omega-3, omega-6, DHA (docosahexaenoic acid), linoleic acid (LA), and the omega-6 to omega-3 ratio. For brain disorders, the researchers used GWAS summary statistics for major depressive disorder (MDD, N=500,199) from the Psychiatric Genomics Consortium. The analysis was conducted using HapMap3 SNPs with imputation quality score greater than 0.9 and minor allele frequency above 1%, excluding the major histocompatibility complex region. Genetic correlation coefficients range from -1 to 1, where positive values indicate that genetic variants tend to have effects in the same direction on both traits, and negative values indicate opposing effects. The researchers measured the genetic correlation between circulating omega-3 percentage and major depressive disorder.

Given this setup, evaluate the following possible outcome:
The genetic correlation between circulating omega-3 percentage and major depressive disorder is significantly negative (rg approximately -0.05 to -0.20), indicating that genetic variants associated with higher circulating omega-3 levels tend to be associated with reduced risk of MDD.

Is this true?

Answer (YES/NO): YES